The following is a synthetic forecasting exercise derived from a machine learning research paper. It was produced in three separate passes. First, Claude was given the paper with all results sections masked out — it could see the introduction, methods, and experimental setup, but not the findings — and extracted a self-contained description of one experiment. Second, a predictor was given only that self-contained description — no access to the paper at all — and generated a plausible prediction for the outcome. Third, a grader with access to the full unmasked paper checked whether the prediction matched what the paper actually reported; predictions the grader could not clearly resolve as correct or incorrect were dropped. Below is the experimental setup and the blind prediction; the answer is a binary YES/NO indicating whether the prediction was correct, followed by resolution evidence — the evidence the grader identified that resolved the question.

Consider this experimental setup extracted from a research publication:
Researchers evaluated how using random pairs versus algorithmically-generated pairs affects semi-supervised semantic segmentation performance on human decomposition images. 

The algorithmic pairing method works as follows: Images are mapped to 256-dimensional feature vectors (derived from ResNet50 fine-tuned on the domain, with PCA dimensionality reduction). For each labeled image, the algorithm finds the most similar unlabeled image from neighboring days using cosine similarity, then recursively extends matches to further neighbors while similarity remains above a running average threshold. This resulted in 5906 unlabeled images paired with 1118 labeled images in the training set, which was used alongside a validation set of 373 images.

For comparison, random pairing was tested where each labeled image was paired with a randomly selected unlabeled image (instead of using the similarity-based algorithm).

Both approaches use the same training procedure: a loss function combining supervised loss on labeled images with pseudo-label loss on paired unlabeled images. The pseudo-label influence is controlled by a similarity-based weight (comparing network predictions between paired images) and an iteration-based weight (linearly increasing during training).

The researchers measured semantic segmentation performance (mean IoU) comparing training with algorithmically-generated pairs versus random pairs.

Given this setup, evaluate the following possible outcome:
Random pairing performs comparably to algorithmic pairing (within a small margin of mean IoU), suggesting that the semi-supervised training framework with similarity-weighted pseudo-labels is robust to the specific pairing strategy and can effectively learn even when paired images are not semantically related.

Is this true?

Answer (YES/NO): NO